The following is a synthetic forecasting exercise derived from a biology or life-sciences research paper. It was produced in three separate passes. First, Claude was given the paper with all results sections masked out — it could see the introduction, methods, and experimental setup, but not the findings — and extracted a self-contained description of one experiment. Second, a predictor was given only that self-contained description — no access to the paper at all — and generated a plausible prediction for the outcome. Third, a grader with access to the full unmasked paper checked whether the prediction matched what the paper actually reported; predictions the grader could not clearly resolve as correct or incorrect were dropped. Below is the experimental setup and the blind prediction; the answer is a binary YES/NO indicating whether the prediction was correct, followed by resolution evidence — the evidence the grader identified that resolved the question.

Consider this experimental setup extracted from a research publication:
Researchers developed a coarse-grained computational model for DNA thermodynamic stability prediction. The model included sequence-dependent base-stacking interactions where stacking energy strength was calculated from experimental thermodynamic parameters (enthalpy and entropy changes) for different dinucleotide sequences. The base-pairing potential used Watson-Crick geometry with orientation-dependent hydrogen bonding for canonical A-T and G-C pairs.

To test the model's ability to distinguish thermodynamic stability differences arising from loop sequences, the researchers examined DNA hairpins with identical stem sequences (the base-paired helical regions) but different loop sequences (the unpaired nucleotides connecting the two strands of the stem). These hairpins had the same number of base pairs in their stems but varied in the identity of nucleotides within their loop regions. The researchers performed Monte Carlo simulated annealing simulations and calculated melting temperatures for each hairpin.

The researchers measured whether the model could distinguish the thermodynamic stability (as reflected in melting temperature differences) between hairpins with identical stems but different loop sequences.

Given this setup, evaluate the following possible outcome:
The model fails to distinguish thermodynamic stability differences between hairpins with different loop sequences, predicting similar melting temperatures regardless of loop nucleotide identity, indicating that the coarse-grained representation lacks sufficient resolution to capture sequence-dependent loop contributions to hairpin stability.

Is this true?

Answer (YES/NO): YES